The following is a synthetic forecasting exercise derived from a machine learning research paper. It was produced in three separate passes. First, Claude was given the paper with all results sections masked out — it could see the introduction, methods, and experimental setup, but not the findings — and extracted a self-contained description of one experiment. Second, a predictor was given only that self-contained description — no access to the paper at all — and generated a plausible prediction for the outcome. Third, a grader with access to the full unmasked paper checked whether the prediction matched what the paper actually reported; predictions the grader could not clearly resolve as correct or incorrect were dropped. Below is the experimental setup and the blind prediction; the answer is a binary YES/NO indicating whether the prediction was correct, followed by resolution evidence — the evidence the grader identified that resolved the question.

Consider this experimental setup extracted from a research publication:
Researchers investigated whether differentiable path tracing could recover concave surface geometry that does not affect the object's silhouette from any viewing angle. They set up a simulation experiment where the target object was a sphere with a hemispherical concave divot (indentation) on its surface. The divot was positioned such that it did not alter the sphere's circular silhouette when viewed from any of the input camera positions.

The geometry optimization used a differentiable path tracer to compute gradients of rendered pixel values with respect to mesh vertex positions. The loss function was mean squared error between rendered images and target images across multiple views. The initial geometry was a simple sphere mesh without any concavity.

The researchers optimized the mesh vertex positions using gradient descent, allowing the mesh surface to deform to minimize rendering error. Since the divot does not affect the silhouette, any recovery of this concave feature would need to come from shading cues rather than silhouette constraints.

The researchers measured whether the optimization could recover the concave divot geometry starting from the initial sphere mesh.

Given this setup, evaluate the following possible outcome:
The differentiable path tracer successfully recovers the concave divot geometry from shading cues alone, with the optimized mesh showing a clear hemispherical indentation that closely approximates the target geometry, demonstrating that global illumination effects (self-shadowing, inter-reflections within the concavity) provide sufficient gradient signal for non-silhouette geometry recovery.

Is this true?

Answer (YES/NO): NO